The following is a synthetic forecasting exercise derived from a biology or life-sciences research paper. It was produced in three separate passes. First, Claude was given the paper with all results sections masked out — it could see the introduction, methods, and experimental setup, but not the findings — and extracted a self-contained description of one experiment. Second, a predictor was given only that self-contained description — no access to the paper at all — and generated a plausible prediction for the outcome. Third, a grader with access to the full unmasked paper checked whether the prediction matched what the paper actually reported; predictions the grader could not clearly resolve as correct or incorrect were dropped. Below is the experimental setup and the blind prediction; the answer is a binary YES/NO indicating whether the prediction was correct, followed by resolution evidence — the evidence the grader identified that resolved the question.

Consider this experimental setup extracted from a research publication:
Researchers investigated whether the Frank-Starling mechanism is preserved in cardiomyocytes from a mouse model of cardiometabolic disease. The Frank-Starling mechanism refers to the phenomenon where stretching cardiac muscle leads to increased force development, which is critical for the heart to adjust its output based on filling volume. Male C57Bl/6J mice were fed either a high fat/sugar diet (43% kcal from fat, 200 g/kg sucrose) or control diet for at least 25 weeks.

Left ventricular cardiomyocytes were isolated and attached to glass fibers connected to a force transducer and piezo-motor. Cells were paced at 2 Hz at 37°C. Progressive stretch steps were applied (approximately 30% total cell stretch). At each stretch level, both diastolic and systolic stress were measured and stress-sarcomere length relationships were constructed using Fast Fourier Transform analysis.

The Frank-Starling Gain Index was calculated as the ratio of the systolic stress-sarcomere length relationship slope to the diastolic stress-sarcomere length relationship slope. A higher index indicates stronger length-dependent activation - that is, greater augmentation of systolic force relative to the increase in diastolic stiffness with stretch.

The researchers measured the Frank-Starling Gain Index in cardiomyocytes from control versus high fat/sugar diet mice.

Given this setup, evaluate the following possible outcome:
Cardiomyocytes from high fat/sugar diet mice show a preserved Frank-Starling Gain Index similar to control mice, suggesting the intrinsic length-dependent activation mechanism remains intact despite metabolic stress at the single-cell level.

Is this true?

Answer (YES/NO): YES